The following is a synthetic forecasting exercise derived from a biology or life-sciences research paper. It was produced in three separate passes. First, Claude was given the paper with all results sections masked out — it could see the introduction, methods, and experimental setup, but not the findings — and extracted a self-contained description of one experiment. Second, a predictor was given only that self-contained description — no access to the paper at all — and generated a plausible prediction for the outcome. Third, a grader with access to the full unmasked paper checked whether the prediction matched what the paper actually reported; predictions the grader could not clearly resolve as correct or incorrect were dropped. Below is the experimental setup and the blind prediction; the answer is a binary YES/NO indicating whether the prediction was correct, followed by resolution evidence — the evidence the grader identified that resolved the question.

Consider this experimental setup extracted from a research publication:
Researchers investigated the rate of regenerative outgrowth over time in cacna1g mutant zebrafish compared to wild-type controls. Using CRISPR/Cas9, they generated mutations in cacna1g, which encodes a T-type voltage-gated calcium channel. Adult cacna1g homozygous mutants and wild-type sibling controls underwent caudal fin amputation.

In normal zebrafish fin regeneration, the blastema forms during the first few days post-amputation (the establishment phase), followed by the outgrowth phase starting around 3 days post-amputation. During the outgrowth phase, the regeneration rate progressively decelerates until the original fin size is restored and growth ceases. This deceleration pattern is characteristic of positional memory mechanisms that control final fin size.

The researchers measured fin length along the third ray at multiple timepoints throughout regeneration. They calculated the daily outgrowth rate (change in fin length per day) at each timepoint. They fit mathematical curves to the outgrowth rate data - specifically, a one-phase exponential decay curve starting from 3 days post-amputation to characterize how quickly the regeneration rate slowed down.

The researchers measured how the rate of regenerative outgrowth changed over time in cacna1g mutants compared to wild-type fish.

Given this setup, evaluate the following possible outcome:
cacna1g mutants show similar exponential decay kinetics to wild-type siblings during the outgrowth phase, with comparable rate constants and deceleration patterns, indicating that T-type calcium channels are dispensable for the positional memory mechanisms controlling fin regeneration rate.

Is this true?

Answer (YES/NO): NO